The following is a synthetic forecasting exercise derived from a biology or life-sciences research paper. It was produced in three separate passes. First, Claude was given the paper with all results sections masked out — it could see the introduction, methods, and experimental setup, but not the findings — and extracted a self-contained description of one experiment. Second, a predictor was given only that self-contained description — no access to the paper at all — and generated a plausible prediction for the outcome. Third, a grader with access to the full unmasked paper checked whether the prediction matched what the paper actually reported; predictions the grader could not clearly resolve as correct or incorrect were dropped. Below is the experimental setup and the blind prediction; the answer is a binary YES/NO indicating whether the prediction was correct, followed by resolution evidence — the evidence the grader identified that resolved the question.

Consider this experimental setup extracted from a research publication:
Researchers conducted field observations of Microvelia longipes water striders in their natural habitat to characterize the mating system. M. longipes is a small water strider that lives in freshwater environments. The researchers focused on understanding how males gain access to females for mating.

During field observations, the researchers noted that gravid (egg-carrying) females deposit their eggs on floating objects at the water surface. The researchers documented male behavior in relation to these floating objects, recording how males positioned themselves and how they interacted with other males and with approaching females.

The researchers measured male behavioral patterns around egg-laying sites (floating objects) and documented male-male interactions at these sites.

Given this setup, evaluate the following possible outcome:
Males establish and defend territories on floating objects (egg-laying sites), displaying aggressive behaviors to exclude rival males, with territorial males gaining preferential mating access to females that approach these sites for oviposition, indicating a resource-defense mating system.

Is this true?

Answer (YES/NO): YES